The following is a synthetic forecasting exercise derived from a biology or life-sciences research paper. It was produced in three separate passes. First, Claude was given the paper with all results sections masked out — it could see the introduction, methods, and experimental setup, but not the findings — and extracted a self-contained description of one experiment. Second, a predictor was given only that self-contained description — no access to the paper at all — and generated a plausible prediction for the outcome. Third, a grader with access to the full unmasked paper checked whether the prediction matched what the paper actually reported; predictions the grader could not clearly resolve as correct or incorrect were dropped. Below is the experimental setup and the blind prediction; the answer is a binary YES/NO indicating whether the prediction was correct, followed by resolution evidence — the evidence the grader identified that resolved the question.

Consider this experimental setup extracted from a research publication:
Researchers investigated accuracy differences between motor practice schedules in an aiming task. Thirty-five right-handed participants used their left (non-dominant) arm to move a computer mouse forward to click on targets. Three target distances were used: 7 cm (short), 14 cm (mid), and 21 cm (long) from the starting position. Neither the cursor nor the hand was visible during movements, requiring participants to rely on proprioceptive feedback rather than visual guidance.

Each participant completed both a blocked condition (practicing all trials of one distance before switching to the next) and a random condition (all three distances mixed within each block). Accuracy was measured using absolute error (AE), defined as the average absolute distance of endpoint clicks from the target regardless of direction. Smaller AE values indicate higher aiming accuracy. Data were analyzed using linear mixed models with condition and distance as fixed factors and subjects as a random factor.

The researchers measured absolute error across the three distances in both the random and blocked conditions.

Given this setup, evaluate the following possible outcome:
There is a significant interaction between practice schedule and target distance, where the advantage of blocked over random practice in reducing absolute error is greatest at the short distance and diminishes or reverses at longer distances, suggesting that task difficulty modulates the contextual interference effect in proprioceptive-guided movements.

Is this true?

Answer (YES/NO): NO